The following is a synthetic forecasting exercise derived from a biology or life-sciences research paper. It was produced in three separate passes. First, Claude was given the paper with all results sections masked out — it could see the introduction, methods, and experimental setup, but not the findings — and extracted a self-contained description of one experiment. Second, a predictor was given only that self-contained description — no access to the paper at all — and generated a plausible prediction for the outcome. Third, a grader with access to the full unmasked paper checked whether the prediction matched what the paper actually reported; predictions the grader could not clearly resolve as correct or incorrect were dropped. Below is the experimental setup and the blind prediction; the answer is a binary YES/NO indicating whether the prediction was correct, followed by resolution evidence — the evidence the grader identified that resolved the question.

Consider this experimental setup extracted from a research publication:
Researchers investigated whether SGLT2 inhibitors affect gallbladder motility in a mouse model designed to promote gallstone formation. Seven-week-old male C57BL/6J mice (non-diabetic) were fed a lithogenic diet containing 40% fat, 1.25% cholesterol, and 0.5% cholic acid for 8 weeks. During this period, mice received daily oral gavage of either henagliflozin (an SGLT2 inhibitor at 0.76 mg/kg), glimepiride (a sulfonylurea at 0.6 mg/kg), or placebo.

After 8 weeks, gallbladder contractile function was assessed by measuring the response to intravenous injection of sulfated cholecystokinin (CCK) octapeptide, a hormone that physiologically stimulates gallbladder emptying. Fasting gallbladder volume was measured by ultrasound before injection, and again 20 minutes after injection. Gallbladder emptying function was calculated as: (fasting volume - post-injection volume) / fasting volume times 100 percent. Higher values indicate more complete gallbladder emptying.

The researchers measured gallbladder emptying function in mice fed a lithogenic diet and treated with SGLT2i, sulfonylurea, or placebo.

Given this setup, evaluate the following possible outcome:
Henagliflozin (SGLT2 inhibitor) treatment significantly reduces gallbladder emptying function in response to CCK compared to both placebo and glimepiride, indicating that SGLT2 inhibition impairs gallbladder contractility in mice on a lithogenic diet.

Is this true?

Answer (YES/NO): NO